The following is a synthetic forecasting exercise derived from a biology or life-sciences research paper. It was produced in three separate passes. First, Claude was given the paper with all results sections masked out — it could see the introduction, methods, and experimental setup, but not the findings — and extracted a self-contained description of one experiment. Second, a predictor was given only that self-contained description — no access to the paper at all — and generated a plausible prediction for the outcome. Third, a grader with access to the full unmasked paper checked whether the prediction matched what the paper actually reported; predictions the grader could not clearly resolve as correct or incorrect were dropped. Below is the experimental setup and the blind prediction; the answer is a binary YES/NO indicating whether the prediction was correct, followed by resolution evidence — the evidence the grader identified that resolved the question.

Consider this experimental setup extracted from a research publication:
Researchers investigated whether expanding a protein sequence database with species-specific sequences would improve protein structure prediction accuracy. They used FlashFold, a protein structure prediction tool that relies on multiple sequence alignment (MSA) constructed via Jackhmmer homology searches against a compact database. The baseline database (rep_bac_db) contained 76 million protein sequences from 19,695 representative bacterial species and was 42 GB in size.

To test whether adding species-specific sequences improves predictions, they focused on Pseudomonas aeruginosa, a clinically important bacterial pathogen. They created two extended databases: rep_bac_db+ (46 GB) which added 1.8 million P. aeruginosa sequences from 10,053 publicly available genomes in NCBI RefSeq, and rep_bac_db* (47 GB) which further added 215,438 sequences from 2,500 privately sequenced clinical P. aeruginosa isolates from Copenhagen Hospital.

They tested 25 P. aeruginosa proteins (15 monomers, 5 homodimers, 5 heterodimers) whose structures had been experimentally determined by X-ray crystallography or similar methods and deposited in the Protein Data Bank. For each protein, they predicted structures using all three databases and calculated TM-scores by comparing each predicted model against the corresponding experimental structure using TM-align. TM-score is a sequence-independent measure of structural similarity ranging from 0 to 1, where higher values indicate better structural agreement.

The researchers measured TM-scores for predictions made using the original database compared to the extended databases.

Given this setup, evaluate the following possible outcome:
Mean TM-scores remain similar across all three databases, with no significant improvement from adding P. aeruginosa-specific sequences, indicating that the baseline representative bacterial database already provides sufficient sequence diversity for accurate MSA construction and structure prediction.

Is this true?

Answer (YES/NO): NO